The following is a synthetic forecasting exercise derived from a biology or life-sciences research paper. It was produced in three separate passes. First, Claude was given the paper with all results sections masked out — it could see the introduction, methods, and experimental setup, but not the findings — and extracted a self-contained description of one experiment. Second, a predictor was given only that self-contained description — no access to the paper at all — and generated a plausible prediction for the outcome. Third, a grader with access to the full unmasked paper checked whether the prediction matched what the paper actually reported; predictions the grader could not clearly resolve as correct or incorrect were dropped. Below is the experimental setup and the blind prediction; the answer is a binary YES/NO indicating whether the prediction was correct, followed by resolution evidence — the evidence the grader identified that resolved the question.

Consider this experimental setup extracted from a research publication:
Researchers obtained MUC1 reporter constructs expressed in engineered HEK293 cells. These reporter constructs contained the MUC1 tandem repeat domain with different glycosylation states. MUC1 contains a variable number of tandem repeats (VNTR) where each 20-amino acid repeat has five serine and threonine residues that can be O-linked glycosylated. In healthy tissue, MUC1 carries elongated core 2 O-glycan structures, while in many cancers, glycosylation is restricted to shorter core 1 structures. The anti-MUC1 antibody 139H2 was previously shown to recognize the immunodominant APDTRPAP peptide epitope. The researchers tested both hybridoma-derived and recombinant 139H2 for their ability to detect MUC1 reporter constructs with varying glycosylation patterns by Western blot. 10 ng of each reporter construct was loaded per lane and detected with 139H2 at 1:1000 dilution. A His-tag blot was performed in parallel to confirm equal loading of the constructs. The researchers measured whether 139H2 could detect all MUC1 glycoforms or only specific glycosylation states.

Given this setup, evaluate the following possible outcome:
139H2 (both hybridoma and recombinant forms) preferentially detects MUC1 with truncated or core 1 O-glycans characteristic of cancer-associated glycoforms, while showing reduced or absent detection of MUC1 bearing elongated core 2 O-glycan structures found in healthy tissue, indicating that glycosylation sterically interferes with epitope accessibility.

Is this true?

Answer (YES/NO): NO